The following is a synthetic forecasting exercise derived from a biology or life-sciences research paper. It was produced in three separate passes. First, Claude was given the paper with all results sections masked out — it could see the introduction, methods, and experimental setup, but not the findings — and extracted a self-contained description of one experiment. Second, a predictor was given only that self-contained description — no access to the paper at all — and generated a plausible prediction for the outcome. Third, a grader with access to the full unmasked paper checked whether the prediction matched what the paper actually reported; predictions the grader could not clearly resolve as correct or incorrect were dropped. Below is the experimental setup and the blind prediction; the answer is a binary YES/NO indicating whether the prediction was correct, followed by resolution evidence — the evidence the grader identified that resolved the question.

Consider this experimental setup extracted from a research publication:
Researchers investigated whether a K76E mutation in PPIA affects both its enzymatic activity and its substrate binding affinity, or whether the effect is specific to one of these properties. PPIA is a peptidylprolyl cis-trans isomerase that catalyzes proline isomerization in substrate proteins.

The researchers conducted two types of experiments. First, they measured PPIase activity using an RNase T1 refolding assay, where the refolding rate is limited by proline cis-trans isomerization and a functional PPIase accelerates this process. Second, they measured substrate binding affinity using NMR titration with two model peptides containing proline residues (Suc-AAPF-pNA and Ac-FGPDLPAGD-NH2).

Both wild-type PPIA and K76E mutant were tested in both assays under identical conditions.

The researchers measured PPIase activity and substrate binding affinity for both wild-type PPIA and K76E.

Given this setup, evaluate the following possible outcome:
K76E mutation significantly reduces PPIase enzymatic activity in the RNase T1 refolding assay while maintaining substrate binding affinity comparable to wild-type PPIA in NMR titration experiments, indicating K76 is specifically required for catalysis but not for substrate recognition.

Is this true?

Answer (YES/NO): YES